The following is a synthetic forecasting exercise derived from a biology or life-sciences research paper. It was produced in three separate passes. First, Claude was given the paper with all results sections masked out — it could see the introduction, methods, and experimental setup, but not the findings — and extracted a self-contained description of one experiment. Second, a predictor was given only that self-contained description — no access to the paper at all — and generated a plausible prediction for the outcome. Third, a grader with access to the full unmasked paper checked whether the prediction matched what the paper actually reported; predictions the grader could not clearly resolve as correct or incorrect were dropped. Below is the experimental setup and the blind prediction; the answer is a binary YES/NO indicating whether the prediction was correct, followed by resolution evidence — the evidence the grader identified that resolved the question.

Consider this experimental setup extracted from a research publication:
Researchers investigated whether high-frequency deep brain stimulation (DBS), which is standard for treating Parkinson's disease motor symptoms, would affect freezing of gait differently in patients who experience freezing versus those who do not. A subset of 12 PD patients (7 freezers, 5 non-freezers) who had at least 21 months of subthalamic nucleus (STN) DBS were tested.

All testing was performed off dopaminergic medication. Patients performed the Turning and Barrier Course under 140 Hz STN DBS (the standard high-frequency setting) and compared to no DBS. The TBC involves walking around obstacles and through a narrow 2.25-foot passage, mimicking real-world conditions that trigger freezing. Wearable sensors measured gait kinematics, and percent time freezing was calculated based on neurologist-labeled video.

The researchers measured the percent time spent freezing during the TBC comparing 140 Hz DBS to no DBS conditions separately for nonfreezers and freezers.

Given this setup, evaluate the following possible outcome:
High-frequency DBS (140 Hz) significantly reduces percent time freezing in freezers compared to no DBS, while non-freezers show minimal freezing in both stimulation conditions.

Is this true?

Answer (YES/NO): YES